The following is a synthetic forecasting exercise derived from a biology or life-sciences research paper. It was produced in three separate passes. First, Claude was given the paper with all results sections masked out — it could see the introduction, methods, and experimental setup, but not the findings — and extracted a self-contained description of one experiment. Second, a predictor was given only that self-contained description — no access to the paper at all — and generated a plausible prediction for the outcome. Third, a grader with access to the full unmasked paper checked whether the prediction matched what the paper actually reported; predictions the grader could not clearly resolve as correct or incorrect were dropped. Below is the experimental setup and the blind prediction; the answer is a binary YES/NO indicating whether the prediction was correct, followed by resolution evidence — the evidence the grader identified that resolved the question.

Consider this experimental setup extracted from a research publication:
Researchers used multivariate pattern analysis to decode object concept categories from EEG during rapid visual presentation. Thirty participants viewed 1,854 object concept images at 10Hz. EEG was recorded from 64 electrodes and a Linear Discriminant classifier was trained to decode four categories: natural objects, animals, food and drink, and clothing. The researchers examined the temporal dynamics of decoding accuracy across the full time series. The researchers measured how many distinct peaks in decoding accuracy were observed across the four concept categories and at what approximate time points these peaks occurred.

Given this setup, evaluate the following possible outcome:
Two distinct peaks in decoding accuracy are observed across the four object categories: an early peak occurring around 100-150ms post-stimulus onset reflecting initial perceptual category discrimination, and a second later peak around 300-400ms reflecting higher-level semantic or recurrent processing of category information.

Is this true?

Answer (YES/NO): NO